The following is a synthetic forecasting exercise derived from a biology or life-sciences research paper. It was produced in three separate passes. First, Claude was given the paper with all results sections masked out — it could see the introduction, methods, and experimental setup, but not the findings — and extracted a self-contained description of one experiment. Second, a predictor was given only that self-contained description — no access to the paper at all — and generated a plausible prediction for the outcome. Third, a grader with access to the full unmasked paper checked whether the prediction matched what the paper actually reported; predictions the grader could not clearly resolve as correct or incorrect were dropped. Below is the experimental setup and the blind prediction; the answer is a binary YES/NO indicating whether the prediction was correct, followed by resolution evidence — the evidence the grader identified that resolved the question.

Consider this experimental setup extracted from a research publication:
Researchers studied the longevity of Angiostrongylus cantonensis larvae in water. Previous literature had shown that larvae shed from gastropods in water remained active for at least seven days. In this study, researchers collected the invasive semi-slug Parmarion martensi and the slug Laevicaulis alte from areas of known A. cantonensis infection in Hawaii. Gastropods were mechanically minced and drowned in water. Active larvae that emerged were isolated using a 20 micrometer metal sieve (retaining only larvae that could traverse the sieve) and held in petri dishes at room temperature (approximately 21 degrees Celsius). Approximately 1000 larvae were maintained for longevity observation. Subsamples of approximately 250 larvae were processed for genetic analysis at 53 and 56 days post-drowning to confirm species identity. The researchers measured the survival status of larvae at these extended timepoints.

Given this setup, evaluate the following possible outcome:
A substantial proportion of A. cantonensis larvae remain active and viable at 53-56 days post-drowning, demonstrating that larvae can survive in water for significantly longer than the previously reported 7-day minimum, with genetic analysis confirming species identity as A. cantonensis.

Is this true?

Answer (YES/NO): YES